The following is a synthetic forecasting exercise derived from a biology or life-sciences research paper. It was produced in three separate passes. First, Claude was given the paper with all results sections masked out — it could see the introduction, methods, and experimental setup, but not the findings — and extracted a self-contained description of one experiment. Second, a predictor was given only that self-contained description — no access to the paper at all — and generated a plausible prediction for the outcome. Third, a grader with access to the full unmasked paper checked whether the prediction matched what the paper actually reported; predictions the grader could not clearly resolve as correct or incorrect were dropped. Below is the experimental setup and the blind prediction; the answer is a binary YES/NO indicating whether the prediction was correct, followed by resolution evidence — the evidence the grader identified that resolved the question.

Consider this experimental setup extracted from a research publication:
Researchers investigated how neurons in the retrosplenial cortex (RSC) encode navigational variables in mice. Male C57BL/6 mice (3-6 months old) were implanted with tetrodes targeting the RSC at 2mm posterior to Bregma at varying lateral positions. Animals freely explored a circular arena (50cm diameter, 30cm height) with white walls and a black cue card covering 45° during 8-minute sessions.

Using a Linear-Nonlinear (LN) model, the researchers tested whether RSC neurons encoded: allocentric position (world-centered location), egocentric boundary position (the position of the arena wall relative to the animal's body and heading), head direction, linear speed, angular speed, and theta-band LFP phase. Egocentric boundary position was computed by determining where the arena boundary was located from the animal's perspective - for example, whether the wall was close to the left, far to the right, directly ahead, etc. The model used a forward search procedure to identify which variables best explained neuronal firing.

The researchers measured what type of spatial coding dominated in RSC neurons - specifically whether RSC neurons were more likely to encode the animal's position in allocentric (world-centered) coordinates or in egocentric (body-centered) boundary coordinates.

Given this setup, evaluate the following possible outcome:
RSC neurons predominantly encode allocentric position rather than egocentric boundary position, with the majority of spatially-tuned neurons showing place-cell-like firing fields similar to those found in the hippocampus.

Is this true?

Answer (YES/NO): NO